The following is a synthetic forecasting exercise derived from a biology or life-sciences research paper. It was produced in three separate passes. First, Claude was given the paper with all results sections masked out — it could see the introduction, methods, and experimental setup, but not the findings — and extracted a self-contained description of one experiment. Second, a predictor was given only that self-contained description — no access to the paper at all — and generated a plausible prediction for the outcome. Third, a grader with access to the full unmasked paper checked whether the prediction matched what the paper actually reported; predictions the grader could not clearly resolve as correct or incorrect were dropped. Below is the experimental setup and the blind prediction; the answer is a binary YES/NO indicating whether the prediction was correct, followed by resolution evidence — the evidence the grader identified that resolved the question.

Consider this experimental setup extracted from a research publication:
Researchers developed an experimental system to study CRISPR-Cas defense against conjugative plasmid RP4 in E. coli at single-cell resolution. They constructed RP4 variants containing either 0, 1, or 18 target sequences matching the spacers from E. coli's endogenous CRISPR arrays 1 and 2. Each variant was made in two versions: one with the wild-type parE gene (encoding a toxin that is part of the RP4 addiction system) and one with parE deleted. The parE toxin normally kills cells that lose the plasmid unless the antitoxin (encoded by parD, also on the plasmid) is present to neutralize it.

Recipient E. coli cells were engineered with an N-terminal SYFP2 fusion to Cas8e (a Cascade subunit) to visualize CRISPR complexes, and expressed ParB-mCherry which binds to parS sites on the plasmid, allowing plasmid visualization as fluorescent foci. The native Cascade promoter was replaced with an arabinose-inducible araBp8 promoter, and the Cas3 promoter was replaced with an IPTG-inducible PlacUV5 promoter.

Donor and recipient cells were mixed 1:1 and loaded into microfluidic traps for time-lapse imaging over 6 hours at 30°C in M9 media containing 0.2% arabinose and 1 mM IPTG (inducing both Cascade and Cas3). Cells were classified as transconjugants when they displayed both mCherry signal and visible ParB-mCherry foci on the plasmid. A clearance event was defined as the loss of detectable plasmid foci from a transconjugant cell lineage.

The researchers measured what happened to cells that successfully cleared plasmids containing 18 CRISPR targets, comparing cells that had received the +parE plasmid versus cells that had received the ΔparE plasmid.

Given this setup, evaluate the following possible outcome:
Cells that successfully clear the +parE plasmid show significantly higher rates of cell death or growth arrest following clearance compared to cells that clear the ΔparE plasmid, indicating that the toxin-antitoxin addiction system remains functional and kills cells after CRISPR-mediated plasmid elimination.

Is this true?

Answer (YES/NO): YES